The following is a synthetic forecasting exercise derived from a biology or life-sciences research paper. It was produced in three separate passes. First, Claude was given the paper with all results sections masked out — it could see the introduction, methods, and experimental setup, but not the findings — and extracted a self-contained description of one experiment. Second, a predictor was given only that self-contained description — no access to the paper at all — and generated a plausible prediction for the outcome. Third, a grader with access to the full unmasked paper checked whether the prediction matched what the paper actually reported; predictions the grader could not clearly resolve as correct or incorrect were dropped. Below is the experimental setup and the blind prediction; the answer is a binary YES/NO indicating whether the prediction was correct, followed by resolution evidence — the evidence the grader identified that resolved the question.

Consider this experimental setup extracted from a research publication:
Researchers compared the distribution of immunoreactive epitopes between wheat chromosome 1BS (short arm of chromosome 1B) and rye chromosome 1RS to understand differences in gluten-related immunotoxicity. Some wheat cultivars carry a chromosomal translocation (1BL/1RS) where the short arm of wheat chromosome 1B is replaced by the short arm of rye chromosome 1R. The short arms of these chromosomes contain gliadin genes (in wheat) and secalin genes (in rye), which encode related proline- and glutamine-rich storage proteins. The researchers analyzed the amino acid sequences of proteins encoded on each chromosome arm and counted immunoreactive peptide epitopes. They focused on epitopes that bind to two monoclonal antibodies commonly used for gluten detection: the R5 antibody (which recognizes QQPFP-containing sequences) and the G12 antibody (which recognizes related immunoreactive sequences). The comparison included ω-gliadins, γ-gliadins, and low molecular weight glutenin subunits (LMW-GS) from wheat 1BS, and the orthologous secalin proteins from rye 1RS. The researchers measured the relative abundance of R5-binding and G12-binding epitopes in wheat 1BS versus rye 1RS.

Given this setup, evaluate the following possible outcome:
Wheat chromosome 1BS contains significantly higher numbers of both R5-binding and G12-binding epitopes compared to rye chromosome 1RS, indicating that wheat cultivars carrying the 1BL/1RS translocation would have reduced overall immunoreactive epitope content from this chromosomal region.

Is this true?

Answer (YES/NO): NO